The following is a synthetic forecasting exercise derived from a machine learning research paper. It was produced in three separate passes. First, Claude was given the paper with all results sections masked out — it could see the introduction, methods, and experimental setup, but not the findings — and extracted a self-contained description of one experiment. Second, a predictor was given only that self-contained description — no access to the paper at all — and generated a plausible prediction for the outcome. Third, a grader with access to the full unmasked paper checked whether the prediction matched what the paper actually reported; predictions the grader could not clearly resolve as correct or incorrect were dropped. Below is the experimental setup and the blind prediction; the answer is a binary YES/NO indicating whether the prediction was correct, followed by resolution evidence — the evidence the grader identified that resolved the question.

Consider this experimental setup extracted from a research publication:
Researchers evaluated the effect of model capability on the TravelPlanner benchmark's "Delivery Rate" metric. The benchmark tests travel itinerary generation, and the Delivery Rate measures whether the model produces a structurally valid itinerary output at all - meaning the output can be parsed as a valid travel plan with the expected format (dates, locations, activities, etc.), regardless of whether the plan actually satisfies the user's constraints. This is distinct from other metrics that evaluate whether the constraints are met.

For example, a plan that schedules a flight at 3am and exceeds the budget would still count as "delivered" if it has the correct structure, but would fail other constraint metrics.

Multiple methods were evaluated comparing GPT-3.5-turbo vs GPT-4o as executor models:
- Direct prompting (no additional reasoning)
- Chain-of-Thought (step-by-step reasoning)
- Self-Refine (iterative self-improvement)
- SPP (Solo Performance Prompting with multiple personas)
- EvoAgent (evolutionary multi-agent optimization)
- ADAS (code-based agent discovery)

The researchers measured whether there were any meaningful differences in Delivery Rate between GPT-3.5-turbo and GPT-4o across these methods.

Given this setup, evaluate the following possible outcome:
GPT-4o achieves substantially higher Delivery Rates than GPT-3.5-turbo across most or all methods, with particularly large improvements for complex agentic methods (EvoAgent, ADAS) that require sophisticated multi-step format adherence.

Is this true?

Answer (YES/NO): NO